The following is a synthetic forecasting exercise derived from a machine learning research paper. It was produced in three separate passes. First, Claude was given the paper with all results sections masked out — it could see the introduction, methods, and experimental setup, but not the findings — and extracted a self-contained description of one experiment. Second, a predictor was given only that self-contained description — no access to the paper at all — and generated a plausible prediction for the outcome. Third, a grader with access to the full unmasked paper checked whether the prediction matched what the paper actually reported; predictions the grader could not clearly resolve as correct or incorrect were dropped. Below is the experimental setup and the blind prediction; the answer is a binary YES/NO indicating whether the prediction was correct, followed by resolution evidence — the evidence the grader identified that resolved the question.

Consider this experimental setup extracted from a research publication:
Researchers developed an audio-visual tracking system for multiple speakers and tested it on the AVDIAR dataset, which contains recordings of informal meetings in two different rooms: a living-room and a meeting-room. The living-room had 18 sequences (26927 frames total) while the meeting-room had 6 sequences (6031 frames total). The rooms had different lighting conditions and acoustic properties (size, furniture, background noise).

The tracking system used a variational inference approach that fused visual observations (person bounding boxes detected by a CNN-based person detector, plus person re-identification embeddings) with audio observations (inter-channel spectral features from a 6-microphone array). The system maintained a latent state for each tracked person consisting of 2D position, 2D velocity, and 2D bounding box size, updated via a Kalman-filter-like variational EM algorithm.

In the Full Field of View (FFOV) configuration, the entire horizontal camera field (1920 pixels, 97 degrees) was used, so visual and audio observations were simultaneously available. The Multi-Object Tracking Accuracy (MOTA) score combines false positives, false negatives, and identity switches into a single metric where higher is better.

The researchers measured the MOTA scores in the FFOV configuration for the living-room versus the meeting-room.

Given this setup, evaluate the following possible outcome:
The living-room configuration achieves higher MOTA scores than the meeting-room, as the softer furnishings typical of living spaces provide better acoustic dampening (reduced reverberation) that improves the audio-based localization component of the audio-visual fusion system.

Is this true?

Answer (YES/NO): NO